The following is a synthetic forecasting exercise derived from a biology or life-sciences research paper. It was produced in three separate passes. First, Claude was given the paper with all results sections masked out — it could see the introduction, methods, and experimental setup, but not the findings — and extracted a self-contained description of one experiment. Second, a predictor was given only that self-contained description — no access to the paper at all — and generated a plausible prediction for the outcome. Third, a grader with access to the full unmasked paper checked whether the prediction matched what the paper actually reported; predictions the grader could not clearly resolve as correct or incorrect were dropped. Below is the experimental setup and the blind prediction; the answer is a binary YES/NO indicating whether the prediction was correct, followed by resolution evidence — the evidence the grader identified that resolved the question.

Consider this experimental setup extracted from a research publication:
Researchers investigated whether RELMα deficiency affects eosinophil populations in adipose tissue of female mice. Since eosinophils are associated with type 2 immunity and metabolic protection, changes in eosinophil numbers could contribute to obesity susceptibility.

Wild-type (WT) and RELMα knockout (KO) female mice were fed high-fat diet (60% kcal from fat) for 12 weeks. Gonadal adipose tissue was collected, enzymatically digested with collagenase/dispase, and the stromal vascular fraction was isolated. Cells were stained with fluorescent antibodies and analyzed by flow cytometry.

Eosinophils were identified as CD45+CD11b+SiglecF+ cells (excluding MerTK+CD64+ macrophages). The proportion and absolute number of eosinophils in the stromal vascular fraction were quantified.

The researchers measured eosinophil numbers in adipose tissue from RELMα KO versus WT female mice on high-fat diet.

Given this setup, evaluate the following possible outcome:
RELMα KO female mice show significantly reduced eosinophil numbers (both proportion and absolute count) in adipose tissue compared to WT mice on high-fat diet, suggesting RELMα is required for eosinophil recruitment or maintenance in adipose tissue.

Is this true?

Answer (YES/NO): YES